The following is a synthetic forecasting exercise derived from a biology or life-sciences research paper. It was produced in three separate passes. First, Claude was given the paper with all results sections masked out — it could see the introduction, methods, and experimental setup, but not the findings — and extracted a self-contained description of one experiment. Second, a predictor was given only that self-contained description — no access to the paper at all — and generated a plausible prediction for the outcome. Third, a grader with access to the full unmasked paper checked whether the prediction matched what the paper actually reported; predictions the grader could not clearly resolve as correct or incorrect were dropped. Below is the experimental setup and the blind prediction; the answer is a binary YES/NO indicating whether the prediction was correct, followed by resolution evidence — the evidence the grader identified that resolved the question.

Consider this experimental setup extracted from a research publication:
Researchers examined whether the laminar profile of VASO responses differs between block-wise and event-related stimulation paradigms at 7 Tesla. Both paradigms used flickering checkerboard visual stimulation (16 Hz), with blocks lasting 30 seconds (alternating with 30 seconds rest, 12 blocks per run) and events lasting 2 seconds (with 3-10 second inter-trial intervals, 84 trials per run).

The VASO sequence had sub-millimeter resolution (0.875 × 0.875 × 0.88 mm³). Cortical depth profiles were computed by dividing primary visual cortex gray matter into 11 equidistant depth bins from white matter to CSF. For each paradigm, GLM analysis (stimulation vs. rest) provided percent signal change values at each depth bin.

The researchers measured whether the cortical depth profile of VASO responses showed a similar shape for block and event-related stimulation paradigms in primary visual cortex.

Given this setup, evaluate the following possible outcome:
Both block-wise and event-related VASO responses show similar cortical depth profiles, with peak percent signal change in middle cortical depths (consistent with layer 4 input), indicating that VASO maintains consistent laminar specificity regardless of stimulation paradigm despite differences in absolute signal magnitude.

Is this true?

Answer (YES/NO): NO